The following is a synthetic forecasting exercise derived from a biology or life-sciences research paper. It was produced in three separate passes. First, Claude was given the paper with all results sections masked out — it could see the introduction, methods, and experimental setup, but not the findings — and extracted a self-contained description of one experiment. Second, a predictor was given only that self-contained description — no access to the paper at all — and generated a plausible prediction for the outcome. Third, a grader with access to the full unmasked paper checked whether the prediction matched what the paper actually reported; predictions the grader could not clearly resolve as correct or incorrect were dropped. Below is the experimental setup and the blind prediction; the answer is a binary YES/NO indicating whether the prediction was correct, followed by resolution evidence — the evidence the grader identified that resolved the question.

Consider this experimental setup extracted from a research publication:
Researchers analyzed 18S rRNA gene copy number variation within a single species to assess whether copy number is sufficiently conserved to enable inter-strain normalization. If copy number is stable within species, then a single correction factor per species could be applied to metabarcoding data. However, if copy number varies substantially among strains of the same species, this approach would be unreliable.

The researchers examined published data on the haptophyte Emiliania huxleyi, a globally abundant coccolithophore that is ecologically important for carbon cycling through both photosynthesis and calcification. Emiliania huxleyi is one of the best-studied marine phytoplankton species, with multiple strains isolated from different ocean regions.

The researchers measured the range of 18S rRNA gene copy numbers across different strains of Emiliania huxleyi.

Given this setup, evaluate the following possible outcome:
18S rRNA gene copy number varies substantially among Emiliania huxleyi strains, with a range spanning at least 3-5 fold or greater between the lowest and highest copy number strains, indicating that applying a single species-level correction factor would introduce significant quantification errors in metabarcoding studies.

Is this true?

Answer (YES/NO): YES